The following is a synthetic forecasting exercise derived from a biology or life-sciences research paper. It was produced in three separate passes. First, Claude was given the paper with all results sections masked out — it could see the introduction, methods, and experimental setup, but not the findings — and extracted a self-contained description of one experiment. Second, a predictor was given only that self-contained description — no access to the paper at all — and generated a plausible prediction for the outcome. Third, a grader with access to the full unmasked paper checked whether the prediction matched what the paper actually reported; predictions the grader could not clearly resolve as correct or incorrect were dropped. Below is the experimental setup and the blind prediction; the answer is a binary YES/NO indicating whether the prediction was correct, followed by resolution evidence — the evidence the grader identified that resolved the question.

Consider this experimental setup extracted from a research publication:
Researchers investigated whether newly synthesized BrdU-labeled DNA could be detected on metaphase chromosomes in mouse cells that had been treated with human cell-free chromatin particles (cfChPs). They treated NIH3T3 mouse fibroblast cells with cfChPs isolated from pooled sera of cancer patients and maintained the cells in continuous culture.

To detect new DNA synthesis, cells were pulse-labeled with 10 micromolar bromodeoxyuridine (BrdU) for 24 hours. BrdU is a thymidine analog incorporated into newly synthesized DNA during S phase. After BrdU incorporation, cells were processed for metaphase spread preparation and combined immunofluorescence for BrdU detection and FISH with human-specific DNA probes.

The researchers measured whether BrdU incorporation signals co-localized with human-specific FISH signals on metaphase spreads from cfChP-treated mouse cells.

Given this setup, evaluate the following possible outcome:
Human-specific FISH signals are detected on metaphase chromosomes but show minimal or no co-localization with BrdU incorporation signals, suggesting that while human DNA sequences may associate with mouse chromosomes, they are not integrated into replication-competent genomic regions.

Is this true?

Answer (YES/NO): NO